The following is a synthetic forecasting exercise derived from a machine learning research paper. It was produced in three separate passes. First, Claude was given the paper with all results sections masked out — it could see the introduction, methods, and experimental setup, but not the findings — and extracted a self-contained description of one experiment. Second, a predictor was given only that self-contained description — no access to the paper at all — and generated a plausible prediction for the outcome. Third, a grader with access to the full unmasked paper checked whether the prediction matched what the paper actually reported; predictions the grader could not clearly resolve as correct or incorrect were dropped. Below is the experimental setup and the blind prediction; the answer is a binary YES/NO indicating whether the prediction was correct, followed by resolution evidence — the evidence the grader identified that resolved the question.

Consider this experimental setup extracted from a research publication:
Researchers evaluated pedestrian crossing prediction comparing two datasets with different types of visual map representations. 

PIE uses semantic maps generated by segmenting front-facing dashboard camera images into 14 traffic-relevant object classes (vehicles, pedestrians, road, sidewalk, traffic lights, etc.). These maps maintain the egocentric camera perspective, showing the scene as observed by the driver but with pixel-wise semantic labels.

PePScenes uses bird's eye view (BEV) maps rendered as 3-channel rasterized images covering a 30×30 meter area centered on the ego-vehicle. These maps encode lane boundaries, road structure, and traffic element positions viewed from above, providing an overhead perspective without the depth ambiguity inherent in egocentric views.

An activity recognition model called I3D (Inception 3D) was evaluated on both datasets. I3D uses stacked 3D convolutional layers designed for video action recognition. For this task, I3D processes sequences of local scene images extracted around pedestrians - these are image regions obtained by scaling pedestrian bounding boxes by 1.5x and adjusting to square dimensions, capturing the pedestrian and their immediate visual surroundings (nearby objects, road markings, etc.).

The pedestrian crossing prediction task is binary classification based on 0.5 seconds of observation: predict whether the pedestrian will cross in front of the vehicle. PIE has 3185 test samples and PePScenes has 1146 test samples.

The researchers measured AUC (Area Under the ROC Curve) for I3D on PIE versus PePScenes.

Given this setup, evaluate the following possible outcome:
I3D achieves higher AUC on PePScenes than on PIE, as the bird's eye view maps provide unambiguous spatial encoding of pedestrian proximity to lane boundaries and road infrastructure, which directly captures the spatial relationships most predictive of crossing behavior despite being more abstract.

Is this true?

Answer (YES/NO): YES